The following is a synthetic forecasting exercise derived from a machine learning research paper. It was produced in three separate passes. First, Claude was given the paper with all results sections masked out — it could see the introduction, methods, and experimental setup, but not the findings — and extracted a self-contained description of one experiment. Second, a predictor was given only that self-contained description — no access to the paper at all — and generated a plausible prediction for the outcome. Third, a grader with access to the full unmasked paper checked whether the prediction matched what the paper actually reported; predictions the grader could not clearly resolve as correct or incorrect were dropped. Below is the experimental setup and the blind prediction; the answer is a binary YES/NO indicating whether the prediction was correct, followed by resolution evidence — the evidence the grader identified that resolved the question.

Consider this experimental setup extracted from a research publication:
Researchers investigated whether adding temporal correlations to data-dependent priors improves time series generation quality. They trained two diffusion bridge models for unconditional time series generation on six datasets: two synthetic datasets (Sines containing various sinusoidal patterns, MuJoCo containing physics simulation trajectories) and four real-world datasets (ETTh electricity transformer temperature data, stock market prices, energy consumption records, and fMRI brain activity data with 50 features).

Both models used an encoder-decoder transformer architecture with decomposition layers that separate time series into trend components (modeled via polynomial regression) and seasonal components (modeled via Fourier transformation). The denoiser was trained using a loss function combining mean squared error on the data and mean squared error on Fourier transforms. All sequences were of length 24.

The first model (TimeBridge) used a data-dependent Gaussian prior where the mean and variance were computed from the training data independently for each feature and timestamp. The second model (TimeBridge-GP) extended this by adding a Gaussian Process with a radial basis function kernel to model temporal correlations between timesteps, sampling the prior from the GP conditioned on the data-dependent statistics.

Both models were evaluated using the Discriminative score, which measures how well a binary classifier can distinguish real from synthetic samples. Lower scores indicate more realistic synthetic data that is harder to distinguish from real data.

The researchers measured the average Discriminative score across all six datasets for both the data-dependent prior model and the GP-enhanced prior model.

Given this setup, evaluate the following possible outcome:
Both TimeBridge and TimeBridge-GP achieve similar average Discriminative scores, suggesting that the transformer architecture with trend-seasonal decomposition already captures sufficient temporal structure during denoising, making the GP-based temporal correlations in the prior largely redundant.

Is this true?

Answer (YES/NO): YES